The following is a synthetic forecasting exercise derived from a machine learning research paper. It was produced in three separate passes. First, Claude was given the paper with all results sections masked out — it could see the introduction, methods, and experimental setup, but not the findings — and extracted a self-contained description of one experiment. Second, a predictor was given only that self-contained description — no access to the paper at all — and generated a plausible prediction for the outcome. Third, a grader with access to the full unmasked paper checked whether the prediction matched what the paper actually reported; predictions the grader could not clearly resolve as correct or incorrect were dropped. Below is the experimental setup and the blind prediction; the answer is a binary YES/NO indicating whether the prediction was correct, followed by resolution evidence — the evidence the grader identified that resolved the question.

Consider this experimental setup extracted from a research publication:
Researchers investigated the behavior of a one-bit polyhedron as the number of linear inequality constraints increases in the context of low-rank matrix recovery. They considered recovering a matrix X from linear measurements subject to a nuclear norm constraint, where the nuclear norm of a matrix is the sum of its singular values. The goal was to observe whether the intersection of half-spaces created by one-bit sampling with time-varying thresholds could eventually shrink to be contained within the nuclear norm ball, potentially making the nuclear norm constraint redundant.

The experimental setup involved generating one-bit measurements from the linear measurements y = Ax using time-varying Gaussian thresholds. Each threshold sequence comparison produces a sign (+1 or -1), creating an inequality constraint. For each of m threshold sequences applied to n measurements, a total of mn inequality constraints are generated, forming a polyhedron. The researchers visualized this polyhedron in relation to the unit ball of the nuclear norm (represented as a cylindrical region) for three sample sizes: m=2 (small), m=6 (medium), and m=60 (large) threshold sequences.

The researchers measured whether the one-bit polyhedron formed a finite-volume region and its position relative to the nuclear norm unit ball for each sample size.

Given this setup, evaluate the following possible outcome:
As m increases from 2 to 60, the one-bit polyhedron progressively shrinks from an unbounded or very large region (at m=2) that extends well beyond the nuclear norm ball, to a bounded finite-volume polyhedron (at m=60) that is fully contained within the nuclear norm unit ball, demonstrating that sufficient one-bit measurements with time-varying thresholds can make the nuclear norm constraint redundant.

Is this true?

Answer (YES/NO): YES